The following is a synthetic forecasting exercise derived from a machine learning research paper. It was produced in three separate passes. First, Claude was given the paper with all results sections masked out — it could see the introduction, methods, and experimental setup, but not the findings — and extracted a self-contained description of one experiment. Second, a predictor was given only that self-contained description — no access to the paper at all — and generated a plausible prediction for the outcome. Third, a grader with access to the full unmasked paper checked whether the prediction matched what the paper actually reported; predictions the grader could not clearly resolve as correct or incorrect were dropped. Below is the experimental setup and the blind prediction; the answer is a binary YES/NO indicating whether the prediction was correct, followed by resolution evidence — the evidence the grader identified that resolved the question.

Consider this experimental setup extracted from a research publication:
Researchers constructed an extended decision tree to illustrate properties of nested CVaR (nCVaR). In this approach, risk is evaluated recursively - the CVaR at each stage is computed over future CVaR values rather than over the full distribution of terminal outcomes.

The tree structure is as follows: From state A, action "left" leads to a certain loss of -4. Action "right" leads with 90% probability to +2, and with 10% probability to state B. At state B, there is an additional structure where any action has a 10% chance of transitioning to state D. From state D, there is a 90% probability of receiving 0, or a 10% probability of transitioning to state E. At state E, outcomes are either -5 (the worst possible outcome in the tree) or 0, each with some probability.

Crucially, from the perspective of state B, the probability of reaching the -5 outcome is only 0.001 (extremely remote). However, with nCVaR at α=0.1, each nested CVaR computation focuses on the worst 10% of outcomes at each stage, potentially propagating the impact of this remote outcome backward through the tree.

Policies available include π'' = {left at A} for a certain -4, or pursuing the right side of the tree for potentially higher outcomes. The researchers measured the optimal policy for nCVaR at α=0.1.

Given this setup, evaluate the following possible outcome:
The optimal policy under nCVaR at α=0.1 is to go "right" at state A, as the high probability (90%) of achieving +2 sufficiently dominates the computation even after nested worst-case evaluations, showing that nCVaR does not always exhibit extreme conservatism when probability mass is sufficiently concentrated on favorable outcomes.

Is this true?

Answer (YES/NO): NO